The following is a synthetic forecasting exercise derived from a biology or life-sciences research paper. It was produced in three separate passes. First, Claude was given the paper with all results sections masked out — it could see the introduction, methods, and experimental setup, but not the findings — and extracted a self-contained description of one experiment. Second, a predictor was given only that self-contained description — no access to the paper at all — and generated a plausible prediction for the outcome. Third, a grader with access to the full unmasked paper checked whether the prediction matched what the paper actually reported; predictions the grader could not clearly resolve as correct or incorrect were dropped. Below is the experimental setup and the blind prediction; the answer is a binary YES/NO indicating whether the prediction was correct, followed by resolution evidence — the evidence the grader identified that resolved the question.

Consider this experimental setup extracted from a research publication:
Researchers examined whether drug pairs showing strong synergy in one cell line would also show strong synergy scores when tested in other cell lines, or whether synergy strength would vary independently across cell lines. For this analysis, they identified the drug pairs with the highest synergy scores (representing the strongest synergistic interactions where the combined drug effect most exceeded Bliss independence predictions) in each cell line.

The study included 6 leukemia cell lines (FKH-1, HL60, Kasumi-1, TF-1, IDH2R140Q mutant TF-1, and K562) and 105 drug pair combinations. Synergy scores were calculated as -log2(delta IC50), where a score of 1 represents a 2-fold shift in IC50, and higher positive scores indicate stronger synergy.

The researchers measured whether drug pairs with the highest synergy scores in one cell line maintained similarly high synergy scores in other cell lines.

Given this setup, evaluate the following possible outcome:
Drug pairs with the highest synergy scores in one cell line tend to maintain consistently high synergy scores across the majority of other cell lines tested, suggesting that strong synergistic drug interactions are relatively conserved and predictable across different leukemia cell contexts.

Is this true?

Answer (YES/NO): NO